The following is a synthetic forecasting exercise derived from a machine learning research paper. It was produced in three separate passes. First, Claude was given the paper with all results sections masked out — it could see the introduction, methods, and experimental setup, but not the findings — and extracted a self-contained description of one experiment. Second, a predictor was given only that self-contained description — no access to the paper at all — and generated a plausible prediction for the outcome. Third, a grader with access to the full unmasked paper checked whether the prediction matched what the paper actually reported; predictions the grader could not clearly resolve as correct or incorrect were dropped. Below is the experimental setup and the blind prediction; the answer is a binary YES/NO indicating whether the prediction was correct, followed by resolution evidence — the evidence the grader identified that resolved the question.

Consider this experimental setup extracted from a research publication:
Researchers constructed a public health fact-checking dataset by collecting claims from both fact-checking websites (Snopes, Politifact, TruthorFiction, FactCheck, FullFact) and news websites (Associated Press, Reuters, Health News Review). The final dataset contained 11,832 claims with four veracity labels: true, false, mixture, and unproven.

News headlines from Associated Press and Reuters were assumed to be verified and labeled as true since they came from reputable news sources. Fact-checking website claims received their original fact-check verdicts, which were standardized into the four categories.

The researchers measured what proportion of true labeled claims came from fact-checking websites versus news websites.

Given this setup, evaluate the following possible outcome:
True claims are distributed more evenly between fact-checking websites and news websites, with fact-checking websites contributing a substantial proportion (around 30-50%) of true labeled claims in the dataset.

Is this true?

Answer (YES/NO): NO